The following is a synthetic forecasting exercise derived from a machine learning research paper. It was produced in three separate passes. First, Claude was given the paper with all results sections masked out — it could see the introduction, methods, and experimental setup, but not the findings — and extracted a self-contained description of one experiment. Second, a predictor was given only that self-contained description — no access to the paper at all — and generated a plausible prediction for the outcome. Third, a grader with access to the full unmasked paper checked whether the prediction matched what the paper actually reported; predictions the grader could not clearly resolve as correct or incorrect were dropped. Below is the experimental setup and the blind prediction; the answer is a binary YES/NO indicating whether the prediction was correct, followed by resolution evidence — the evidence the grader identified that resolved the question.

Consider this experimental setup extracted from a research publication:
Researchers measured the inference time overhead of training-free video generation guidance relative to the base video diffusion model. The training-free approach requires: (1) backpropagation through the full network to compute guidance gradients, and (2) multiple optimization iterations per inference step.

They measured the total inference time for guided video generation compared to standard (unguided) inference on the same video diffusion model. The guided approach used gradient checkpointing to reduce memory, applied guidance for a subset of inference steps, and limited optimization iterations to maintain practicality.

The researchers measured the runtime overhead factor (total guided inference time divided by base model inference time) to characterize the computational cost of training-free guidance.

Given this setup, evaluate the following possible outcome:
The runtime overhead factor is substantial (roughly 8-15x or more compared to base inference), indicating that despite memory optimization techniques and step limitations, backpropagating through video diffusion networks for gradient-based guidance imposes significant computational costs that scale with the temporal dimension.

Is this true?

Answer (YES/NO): NO